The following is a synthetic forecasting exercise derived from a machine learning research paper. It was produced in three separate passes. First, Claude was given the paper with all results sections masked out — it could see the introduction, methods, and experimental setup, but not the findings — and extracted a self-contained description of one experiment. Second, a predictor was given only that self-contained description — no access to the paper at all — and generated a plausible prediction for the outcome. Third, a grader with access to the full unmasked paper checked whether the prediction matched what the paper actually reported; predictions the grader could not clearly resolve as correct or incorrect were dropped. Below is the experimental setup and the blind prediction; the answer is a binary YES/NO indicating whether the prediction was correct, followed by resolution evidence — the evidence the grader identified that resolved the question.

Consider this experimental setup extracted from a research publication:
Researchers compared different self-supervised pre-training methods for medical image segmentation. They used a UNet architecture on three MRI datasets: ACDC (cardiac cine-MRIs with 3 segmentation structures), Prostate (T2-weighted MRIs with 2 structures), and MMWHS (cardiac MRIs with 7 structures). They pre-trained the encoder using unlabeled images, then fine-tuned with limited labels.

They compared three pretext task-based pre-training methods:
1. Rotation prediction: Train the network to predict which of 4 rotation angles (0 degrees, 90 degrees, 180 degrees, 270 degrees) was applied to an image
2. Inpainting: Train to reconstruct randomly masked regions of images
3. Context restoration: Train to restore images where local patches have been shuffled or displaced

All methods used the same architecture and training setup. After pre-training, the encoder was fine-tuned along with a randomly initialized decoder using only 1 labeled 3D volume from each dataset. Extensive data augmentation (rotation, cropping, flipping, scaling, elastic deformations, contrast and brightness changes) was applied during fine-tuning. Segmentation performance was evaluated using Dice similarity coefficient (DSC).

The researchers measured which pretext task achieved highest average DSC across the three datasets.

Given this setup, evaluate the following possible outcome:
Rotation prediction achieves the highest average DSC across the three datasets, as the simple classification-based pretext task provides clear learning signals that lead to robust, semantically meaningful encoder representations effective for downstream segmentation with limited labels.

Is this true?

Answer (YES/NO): NO